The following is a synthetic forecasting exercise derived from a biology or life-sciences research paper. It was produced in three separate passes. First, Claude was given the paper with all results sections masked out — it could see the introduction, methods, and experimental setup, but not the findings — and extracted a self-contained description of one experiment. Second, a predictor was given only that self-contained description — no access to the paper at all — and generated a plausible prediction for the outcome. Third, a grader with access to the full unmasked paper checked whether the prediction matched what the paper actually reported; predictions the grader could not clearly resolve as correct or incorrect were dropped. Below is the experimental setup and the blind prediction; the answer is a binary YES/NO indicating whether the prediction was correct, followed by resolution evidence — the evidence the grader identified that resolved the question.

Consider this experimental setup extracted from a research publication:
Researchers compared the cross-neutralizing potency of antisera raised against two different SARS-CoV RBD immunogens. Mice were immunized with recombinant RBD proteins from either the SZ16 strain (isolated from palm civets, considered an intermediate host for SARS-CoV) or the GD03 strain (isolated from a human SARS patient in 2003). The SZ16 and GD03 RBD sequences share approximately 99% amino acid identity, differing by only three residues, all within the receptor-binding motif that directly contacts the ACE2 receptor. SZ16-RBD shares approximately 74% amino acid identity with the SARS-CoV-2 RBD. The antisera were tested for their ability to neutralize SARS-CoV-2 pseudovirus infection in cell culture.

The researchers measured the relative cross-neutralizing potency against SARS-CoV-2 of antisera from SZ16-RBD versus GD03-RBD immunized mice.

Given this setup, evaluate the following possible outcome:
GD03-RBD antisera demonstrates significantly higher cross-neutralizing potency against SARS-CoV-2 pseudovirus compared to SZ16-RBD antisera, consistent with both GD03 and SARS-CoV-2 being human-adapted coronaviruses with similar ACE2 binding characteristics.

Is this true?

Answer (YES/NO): NO